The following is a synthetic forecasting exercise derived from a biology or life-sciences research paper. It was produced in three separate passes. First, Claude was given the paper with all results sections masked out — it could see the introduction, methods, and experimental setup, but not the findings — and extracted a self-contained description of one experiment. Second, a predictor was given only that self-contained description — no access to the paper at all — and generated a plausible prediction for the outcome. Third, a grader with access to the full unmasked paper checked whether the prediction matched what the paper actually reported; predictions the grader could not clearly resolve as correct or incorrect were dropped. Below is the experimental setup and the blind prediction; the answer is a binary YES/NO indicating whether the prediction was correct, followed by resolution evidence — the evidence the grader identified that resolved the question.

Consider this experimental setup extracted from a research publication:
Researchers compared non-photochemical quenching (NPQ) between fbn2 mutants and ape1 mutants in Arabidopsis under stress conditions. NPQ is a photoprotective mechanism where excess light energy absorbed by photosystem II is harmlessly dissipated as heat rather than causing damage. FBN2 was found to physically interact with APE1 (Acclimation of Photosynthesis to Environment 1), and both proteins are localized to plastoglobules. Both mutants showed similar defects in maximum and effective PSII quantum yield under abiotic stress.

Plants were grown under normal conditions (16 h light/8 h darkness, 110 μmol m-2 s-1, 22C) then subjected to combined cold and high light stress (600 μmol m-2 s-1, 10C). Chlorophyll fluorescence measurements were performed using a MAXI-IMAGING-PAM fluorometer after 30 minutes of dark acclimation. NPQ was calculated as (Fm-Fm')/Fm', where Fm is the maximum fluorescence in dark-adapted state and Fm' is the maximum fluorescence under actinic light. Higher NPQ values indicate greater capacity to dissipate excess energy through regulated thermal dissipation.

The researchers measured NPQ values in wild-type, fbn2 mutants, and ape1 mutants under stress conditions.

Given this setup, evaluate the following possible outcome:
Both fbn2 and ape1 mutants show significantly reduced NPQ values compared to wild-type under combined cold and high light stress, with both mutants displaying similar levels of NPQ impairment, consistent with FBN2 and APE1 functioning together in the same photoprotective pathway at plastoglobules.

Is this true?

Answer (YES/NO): NO